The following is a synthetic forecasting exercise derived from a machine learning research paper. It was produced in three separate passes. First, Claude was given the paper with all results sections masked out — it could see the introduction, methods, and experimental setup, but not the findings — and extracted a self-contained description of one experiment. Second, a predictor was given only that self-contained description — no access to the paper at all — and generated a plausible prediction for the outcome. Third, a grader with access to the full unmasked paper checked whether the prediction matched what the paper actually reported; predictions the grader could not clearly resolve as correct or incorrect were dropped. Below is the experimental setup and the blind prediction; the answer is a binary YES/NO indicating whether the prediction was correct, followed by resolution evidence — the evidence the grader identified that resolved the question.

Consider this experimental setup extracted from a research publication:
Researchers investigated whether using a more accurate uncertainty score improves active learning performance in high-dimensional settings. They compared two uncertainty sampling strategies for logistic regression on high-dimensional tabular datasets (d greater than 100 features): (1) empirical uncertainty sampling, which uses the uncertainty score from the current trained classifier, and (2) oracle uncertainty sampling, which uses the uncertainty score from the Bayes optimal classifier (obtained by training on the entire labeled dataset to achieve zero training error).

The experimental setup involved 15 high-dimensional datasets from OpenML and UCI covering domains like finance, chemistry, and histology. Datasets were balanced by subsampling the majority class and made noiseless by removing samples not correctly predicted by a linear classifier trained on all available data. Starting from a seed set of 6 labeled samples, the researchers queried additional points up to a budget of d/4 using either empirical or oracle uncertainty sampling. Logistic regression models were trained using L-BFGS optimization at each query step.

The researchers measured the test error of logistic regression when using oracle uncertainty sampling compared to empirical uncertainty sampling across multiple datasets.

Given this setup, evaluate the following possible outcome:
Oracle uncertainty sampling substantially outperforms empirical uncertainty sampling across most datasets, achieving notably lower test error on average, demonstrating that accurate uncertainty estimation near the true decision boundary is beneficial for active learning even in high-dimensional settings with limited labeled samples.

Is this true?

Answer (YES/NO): NO